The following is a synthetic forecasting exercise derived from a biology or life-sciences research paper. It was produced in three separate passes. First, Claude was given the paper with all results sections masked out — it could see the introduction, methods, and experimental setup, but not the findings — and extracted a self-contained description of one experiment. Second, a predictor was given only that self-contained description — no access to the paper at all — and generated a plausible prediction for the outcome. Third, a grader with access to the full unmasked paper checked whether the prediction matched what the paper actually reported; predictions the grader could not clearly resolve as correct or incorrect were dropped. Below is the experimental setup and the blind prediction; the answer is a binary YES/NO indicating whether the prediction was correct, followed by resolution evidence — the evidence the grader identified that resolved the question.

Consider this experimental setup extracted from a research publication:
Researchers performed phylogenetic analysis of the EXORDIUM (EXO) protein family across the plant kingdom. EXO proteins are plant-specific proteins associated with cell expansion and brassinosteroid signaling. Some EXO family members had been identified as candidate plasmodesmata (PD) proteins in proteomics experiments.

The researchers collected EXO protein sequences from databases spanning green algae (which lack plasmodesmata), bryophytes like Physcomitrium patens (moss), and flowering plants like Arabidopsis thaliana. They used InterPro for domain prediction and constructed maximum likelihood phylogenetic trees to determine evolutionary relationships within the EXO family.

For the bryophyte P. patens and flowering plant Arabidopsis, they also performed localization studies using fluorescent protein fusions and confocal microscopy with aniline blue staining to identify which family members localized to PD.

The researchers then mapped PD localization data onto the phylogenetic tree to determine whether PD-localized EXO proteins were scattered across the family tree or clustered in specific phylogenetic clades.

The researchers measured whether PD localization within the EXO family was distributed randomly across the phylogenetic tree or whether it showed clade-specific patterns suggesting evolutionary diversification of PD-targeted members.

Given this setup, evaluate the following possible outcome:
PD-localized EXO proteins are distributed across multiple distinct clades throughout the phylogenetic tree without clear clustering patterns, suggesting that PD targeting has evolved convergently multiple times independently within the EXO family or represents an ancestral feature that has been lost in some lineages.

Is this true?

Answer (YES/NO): NO